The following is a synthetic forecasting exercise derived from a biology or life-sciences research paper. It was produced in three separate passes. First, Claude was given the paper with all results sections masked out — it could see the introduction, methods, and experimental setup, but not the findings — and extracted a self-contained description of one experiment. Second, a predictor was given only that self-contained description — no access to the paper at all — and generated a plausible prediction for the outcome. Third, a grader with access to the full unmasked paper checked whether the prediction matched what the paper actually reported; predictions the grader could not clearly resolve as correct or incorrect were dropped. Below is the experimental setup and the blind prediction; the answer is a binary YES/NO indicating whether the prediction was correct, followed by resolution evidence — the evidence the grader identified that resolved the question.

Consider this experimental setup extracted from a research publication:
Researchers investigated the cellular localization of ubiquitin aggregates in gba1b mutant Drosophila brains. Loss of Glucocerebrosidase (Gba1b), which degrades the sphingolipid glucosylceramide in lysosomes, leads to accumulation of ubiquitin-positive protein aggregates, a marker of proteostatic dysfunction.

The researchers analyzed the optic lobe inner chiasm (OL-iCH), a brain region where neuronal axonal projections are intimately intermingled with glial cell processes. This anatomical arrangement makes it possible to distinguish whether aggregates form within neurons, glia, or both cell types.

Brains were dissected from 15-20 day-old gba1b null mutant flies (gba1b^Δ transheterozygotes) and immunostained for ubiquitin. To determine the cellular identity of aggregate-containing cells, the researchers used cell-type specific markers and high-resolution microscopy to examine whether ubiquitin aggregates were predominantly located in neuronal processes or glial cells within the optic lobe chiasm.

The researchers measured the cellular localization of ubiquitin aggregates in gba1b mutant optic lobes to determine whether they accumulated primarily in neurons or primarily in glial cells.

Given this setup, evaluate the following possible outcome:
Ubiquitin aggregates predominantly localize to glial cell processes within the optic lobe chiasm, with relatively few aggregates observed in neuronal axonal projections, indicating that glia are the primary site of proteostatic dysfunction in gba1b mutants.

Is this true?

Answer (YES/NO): YES